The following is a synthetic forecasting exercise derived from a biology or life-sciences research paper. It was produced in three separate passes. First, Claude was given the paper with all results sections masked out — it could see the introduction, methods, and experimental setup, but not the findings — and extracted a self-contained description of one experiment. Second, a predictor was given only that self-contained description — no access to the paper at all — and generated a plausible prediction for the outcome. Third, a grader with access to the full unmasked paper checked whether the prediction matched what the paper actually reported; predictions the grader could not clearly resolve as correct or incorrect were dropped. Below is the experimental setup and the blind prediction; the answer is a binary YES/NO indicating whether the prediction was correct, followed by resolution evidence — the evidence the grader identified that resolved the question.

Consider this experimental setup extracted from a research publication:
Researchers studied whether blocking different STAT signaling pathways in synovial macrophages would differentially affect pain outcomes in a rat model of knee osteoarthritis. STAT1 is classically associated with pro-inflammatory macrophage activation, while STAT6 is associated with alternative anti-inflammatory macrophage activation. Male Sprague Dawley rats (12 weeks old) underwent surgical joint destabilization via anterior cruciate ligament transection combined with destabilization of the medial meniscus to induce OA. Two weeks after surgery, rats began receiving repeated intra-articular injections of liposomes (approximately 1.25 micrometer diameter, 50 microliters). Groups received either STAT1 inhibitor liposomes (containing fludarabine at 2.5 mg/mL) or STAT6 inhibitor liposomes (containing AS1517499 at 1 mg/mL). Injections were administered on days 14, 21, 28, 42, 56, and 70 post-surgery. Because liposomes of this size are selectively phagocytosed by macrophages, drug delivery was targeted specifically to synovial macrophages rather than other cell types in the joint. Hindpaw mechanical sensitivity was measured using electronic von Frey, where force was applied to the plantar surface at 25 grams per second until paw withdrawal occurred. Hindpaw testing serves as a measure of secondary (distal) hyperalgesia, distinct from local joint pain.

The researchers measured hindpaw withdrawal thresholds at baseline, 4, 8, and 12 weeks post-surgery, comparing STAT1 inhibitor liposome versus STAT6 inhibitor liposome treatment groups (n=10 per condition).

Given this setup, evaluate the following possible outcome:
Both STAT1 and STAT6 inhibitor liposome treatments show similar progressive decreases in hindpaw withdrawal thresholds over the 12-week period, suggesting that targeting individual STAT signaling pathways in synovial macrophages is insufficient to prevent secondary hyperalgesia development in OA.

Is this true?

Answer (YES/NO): NO